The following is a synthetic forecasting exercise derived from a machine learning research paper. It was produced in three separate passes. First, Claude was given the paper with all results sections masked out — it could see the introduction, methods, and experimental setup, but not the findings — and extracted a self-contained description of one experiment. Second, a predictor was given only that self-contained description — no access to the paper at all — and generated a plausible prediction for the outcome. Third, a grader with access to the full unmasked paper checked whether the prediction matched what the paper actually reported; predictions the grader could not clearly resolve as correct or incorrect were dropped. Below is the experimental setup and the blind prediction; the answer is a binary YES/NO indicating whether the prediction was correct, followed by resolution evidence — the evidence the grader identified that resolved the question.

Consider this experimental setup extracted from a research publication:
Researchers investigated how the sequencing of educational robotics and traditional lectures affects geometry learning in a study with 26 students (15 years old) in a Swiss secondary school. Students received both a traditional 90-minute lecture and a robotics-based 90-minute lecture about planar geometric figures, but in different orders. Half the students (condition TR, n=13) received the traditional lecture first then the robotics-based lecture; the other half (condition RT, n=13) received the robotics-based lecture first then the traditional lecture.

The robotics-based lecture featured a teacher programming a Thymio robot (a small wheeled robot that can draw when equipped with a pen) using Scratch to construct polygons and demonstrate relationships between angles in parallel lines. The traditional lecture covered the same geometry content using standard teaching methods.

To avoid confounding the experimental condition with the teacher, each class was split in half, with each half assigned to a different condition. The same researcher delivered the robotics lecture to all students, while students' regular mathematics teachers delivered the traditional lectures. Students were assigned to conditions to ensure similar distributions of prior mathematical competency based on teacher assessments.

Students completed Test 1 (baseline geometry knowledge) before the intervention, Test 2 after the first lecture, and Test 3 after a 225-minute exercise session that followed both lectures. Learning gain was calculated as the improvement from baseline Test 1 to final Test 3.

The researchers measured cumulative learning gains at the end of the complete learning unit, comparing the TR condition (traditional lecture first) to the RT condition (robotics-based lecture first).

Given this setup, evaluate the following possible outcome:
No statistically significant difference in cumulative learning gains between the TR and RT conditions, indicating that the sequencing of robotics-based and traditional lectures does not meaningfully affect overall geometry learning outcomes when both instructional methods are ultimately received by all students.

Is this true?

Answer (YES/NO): YES